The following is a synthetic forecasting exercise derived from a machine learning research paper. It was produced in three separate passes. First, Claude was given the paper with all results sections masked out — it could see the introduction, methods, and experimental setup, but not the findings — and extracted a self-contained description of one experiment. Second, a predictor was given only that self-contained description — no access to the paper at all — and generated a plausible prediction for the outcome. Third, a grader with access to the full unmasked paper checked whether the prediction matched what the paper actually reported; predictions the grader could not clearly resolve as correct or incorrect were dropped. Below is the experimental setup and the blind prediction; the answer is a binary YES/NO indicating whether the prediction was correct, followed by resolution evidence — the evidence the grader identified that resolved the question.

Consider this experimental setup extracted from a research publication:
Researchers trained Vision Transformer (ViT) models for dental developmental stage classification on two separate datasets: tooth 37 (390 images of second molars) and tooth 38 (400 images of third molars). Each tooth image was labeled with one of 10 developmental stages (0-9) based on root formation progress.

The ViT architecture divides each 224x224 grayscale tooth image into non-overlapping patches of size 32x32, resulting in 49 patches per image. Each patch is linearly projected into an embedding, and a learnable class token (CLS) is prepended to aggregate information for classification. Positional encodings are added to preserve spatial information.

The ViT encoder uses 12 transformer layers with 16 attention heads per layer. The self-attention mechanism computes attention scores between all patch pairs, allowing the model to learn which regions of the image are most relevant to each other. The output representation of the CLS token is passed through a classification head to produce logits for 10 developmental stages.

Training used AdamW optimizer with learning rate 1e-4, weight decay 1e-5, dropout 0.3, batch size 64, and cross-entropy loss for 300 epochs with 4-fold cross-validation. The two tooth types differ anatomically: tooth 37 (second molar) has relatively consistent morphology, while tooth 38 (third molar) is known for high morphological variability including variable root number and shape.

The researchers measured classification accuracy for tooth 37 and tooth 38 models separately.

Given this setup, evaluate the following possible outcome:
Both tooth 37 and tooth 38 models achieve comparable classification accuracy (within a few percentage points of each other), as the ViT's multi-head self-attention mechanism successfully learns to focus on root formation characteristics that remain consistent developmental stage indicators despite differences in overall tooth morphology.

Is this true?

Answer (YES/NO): NO